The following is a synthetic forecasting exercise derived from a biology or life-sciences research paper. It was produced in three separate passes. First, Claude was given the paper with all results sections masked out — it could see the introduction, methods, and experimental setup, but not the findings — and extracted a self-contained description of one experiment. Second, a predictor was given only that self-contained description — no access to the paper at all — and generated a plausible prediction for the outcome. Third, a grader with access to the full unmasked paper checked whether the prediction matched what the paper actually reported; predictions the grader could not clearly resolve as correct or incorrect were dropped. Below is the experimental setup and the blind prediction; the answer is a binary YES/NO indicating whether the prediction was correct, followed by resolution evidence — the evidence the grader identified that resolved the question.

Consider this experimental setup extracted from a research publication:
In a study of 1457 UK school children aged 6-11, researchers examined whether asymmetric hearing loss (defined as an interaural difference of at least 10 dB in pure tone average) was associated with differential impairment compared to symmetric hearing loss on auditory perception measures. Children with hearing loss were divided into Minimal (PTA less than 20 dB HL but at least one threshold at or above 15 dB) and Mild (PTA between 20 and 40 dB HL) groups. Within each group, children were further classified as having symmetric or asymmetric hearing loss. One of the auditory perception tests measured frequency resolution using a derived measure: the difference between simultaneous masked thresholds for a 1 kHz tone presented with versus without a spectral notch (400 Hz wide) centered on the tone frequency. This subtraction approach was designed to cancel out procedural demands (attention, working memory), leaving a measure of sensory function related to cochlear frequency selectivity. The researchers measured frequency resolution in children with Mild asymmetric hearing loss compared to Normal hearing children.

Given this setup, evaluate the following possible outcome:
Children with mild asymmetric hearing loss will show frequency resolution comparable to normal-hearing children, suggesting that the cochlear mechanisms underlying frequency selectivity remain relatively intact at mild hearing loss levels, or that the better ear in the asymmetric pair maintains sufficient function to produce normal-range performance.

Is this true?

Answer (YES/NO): NO